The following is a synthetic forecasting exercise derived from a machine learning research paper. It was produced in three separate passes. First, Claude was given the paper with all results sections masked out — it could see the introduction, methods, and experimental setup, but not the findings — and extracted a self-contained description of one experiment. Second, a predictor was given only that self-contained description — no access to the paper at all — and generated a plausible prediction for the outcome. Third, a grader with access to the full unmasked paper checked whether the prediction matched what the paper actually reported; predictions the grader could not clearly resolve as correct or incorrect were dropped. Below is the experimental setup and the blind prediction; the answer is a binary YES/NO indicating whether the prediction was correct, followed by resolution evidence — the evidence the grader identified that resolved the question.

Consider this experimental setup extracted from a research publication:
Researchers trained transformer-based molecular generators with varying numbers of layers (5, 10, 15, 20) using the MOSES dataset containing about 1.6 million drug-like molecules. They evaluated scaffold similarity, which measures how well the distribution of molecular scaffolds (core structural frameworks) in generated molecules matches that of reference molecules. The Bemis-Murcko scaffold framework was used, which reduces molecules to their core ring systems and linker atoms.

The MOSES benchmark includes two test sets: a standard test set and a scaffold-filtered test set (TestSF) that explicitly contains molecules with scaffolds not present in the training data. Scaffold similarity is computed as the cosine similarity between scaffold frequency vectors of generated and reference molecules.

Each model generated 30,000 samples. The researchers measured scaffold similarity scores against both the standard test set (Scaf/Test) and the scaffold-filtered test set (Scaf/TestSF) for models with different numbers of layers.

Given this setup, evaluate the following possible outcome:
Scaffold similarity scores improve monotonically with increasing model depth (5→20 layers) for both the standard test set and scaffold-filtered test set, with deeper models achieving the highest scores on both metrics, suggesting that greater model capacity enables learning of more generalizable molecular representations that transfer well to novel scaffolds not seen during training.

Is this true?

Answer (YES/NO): NO